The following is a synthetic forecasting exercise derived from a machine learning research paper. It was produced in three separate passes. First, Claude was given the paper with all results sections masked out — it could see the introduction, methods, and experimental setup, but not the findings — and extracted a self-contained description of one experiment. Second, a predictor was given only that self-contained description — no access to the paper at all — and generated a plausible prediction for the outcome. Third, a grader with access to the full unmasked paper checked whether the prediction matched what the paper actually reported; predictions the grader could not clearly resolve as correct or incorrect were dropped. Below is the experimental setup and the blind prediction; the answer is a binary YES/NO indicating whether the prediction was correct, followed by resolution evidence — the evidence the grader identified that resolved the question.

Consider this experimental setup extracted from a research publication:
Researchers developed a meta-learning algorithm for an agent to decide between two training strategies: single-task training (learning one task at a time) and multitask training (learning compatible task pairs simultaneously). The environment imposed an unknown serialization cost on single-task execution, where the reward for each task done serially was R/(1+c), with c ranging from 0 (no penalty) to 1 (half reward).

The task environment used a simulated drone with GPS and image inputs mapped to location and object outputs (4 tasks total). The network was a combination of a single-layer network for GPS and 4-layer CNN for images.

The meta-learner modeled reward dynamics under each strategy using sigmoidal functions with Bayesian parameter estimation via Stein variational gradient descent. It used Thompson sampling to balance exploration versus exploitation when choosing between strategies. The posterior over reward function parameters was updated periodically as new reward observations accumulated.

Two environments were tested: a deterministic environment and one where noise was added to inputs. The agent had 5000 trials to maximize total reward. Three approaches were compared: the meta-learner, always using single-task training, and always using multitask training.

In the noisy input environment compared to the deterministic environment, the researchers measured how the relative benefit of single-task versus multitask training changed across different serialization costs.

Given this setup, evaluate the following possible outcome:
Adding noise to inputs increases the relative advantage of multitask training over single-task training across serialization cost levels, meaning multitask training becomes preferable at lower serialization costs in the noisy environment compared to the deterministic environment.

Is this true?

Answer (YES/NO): NO